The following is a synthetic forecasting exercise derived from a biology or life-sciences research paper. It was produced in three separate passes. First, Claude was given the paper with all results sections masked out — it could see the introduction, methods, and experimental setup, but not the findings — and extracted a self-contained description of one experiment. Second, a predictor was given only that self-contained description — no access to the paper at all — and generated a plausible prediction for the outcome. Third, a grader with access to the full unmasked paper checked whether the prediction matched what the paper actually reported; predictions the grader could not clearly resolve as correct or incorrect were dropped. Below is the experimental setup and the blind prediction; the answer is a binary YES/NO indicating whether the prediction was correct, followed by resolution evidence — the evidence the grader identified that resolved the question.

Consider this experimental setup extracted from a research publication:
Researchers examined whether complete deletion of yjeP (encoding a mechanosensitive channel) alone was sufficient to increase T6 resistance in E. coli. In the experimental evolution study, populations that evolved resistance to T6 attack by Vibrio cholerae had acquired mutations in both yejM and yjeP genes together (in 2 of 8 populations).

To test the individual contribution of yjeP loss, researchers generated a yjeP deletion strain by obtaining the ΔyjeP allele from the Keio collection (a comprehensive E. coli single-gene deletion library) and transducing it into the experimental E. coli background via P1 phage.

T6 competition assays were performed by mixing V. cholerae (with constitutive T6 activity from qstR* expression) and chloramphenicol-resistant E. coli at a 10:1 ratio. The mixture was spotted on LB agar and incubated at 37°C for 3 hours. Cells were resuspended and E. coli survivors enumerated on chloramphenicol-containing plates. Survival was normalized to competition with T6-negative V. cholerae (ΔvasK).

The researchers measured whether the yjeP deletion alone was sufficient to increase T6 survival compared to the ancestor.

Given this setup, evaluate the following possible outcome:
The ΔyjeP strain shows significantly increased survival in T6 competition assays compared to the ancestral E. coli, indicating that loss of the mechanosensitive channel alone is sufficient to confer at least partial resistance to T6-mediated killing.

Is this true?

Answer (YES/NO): NO